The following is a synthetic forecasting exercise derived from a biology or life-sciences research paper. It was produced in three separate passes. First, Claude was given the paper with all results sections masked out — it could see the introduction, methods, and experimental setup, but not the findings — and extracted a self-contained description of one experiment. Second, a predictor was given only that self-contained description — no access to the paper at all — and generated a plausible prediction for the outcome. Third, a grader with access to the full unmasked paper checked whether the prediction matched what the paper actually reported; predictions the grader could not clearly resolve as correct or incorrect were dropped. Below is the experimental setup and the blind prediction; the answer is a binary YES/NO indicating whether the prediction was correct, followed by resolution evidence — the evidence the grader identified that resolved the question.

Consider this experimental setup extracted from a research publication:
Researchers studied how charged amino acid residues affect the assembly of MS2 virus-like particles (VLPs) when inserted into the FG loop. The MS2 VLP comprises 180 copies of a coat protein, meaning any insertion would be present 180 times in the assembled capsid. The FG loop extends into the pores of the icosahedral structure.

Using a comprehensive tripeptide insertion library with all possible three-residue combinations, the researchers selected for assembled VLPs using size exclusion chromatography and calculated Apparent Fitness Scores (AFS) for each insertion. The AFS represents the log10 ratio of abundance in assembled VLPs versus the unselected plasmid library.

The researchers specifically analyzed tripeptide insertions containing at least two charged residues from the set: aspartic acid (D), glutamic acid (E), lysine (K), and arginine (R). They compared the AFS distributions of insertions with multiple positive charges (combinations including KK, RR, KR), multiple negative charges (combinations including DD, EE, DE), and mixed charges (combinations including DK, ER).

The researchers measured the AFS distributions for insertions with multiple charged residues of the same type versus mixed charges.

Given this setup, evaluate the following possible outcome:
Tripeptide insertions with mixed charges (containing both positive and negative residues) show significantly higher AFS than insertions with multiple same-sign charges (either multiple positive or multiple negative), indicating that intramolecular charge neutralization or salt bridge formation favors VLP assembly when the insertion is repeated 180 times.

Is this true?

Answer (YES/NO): NO